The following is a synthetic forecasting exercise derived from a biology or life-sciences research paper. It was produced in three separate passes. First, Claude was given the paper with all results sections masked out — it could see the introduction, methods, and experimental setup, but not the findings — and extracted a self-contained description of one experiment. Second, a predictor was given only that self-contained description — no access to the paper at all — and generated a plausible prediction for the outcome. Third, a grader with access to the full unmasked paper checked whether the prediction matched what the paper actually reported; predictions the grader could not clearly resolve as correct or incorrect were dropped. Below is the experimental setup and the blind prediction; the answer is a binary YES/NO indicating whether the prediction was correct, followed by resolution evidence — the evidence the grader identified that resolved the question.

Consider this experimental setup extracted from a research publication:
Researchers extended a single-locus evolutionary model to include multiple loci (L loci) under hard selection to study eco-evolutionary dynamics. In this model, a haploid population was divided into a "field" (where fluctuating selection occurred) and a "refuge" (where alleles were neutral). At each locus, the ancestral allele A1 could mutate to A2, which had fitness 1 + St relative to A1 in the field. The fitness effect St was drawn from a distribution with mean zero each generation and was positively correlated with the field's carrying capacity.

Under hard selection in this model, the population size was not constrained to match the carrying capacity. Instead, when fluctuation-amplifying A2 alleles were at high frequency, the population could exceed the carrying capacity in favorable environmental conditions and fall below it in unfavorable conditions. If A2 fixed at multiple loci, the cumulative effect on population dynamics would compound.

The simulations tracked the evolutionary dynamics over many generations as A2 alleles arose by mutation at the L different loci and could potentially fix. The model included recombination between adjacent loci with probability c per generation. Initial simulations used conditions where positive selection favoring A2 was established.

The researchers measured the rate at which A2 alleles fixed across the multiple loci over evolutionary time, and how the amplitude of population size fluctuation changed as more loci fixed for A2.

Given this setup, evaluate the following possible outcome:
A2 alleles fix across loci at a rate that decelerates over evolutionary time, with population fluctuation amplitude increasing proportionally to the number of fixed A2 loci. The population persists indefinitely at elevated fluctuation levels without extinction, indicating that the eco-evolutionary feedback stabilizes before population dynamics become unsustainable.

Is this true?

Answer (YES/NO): NO